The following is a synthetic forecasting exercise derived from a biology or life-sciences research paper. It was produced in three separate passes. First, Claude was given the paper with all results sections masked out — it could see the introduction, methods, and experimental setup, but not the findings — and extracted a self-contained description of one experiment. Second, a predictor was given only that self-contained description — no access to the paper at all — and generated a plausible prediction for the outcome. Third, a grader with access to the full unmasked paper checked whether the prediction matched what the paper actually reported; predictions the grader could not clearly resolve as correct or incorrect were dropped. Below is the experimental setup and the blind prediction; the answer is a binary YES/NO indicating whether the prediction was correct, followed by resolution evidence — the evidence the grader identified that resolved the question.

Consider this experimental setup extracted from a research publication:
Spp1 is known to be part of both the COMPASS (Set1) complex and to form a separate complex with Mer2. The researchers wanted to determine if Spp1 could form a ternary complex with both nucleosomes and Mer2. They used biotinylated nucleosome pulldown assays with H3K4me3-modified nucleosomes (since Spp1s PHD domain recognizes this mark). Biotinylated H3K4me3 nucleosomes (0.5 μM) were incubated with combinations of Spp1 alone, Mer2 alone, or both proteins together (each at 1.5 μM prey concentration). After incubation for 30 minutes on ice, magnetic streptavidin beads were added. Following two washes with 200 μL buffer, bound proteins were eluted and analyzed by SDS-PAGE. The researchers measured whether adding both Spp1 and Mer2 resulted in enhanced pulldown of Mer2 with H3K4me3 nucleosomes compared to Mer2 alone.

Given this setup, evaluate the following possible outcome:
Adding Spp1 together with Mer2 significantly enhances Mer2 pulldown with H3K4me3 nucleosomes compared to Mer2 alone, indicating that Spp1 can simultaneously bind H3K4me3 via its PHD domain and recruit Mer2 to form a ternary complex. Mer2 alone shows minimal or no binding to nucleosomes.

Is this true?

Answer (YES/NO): NO